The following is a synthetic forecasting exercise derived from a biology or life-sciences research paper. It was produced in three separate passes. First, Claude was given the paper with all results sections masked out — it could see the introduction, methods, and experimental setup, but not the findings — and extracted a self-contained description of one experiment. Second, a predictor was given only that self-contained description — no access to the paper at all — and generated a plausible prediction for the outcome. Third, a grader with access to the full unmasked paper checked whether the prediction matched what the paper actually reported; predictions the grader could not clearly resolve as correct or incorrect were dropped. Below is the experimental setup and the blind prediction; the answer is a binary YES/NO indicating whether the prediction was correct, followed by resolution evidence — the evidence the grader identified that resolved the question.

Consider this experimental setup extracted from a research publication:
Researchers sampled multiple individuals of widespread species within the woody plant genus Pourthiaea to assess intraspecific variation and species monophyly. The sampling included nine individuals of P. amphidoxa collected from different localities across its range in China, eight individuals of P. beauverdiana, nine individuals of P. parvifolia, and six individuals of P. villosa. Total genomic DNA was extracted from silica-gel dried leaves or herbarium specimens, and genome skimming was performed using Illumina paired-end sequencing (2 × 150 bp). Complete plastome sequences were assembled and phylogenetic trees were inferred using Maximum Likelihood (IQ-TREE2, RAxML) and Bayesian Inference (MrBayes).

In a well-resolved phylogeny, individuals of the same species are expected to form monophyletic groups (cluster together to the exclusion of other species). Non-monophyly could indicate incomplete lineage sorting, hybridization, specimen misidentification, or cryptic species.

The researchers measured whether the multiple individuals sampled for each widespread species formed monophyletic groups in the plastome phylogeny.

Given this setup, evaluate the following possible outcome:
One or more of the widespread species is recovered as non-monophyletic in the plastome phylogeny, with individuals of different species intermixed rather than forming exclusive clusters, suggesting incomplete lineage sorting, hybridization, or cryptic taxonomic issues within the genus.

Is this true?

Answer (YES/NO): YES